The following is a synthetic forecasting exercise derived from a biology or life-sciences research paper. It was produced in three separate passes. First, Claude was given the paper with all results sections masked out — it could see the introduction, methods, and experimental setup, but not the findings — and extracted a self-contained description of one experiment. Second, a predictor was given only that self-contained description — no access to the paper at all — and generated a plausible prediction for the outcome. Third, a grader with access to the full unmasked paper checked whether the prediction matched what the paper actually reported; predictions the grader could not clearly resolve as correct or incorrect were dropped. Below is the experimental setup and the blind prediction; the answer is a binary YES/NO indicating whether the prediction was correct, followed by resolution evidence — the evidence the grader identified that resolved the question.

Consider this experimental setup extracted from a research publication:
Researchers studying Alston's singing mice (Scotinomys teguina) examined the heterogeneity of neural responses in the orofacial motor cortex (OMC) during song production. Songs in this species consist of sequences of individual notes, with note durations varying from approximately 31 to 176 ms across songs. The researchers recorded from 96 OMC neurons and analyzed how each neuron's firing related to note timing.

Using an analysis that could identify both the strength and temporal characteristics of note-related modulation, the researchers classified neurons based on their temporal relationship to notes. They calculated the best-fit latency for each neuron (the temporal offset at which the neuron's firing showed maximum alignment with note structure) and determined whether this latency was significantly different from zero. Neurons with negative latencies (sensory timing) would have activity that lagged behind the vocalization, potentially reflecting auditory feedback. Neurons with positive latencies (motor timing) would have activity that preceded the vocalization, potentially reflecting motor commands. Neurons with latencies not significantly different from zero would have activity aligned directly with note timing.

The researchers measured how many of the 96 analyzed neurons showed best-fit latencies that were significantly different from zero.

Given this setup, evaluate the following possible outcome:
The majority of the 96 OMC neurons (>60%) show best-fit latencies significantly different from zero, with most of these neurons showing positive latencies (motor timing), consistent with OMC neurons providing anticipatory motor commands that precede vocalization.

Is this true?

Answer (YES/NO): NO